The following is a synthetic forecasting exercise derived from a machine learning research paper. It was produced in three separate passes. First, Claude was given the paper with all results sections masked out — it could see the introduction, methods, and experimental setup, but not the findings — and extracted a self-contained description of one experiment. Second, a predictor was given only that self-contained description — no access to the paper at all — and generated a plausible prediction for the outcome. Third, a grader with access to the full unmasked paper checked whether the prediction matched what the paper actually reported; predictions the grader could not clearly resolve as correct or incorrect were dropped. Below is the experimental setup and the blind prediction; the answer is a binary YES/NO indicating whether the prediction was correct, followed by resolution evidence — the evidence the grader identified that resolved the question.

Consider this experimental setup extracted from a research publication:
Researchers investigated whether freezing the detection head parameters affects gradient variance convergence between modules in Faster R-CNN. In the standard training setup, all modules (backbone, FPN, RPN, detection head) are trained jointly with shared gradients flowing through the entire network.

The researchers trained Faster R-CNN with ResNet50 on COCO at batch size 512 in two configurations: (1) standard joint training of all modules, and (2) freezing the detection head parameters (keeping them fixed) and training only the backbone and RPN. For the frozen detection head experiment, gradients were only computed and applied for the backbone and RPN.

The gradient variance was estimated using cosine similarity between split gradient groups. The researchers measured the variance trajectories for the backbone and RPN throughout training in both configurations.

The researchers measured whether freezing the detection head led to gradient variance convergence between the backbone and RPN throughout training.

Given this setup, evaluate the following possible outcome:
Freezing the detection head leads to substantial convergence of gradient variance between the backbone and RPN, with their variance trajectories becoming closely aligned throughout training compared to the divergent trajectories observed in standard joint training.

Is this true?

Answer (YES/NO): YES